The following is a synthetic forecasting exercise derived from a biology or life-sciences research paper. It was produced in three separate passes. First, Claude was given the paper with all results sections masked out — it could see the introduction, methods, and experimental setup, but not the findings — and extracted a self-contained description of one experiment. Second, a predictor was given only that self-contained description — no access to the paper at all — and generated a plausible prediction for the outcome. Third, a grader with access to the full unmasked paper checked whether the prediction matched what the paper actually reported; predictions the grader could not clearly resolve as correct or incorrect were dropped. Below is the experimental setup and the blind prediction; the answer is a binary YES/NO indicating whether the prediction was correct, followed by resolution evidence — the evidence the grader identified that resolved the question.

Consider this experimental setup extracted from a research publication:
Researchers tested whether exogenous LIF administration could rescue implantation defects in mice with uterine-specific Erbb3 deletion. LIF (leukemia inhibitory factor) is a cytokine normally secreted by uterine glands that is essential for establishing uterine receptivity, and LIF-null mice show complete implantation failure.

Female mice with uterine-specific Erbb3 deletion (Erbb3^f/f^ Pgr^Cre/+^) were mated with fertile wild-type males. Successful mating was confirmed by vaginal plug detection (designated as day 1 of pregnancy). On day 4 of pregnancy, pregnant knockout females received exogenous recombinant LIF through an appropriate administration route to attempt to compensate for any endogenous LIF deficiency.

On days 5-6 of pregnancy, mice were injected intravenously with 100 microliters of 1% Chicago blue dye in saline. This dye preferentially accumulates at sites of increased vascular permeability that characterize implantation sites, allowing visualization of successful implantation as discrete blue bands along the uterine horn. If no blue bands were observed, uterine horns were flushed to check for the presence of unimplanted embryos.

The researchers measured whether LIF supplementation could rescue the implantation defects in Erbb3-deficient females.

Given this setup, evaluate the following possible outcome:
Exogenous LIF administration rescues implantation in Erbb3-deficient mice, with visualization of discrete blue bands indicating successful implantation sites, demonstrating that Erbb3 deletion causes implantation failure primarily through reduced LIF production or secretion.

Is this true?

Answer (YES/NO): NO